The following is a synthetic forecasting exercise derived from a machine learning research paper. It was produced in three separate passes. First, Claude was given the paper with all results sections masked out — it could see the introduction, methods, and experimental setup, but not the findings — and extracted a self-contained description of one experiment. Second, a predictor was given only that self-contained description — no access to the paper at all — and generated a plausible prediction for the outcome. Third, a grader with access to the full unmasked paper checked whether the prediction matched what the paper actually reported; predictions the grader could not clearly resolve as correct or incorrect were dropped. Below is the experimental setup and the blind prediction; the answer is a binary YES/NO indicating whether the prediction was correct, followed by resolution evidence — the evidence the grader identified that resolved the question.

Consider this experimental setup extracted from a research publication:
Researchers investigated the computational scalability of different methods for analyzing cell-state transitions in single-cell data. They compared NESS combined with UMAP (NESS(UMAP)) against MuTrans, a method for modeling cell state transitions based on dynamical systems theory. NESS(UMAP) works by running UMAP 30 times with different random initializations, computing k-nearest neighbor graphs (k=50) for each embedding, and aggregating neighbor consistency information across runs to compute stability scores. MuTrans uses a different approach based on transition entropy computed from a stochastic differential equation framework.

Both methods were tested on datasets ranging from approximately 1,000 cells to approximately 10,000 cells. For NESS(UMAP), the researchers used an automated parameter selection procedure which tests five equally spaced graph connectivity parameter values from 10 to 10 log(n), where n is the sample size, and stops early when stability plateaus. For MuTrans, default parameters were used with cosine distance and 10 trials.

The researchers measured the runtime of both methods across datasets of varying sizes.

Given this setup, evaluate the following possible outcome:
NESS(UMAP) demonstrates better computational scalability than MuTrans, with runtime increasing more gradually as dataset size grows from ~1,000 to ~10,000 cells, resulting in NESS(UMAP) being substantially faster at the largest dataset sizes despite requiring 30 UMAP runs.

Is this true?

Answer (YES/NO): YES